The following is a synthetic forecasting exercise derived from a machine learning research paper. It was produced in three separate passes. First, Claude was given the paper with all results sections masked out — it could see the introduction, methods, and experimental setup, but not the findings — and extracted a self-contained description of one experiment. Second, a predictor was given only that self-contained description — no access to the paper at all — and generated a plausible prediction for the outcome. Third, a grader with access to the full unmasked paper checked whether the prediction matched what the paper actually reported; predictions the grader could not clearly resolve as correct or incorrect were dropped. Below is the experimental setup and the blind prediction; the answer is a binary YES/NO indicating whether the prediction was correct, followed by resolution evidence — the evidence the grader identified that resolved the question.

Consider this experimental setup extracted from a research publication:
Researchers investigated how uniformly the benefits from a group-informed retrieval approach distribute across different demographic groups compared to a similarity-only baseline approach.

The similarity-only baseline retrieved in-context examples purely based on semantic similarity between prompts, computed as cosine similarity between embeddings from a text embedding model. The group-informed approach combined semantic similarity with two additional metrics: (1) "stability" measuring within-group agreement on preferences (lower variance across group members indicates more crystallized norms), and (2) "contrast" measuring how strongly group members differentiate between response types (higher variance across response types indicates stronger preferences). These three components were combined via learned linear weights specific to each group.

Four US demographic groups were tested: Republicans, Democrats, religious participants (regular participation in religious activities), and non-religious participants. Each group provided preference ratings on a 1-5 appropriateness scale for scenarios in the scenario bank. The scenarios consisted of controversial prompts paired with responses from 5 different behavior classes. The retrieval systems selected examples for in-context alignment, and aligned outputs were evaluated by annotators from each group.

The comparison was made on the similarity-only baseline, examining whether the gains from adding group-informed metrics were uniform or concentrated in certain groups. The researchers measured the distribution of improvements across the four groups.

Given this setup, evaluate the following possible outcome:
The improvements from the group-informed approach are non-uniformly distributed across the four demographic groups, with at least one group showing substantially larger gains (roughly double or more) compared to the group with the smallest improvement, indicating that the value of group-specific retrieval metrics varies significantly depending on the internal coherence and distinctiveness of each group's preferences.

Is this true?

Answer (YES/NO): YES